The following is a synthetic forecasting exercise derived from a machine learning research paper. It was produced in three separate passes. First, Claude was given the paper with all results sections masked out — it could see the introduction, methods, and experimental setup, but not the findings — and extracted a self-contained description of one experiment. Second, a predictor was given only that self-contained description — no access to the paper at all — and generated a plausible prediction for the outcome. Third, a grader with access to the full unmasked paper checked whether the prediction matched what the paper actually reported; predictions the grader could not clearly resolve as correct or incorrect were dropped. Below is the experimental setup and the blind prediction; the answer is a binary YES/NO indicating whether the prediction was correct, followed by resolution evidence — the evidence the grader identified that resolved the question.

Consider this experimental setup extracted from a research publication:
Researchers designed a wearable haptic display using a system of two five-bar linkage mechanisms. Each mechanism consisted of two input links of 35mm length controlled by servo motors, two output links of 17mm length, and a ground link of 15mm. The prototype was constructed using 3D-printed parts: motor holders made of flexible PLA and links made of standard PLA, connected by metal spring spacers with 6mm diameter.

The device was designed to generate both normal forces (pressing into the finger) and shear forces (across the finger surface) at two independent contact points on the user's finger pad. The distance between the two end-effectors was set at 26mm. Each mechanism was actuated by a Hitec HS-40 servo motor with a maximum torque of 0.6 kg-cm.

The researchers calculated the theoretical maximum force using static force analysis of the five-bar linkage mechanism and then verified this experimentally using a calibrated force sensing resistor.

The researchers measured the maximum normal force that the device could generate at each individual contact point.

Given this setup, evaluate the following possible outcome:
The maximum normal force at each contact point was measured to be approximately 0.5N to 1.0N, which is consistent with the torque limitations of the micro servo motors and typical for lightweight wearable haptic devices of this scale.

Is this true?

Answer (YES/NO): NO